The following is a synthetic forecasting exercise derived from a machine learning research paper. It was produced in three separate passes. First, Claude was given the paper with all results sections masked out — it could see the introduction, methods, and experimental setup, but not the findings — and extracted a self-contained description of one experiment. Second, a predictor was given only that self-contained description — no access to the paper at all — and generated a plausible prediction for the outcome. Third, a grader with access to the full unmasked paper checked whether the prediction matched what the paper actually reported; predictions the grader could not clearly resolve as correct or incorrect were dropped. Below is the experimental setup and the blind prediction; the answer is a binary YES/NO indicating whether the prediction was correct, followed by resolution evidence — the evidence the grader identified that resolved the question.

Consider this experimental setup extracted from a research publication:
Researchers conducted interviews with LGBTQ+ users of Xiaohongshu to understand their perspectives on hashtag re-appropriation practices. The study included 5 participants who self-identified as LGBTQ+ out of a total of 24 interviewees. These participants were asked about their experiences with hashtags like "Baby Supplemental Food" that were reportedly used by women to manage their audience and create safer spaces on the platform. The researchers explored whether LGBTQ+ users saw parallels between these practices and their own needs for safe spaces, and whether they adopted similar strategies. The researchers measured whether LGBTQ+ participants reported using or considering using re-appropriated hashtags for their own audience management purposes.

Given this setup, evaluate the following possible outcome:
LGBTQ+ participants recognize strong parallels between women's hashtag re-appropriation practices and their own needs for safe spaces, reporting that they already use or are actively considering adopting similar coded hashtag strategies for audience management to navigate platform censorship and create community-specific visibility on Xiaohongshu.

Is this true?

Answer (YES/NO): NO